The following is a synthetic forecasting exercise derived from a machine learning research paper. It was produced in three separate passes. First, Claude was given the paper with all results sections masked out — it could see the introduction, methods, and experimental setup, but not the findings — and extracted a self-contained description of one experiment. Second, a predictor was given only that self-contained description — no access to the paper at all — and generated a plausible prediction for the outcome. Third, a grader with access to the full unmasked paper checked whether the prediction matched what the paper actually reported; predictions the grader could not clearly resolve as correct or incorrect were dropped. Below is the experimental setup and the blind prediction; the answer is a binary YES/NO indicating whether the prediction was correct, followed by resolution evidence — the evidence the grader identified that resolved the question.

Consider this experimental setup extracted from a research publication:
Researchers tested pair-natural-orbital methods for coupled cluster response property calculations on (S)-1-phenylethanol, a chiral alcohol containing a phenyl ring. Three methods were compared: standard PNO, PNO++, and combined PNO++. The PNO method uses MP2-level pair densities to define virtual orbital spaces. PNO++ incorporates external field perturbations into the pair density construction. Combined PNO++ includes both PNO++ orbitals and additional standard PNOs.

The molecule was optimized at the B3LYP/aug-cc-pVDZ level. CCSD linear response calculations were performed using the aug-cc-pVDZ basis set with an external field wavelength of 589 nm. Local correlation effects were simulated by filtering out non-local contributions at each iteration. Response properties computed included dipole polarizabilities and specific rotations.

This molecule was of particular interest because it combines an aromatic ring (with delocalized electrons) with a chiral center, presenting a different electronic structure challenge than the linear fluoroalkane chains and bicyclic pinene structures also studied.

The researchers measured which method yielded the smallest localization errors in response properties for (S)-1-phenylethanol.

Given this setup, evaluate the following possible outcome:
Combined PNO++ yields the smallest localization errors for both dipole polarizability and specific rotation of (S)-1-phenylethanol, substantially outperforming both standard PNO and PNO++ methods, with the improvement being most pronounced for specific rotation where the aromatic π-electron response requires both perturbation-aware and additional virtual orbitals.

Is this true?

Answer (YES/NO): NO